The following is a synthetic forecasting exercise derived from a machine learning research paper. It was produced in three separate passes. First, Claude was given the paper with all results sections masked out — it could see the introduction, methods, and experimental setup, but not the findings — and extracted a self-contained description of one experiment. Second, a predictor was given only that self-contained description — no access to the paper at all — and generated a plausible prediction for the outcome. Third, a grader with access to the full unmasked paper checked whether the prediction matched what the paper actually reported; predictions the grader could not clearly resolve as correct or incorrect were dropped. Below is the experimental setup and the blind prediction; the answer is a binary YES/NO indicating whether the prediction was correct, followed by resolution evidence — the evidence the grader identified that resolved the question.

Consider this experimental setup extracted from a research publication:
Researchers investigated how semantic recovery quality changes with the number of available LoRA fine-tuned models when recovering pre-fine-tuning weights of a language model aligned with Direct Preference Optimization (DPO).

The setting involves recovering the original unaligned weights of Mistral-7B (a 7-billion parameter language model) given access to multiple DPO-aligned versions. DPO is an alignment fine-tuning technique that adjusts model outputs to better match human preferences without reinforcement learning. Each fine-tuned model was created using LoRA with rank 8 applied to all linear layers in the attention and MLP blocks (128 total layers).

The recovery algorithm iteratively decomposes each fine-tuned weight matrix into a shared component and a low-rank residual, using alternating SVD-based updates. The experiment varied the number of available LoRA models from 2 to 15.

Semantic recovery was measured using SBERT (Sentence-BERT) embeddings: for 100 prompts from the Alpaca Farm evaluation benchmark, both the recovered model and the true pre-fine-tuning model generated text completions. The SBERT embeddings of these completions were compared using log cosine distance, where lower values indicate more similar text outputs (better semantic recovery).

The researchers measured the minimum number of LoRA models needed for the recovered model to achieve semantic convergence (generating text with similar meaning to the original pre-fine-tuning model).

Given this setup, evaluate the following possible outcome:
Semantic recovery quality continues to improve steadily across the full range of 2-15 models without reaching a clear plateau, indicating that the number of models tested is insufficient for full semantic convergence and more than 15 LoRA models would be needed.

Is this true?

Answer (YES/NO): NO